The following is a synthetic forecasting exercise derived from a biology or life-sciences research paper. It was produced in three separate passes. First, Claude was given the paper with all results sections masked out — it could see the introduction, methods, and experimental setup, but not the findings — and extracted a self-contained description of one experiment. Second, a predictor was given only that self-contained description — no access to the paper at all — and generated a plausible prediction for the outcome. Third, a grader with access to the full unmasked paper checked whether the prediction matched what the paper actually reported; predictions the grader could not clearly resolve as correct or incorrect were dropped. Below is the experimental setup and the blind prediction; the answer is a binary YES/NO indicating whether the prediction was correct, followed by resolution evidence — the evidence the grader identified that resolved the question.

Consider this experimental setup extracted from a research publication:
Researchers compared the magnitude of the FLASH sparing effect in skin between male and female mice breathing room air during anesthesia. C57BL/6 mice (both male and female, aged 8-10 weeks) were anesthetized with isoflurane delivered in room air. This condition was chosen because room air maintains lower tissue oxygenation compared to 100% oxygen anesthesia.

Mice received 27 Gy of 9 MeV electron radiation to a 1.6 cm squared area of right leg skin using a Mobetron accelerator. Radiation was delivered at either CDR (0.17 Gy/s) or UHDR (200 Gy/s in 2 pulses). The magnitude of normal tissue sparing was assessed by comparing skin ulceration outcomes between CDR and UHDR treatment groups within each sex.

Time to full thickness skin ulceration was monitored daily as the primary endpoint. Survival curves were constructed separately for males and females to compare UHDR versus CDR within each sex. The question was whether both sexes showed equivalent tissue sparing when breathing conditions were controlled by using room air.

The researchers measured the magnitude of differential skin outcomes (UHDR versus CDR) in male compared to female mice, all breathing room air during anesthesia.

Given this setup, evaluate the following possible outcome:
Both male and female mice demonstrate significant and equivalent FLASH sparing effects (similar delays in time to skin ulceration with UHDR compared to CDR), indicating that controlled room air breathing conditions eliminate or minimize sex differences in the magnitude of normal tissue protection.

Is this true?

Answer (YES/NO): YES